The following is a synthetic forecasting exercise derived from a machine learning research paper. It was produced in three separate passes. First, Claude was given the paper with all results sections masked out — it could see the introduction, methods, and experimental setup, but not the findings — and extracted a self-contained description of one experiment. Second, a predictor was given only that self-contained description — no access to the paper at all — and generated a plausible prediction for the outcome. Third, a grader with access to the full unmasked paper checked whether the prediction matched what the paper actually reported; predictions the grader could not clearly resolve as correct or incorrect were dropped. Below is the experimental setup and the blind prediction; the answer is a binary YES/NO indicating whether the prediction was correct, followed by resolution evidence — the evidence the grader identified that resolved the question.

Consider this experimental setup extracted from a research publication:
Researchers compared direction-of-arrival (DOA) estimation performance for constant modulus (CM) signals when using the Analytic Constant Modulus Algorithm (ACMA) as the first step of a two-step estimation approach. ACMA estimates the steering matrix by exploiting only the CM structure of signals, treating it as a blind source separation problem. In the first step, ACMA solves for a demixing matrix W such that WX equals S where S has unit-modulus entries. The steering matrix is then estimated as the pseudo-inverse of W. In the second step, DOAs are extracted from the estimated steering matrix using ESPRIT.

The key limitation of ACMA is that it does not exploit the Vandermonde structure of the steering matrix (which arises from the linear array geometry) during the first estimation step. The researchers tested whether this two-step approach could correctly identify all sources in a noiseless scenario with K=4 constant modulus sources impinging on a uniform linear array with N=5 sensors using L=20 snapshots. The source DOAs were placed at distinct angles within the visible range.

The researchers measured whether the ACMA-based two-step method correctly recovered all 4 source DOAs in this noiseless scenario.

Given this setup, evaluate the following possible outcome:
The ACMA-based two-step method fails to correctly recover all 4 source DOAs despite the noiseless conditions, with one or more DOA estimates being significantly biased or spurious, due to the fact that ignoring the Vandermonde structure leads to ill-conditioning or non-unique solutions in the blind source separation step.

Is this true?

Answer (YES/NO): NO